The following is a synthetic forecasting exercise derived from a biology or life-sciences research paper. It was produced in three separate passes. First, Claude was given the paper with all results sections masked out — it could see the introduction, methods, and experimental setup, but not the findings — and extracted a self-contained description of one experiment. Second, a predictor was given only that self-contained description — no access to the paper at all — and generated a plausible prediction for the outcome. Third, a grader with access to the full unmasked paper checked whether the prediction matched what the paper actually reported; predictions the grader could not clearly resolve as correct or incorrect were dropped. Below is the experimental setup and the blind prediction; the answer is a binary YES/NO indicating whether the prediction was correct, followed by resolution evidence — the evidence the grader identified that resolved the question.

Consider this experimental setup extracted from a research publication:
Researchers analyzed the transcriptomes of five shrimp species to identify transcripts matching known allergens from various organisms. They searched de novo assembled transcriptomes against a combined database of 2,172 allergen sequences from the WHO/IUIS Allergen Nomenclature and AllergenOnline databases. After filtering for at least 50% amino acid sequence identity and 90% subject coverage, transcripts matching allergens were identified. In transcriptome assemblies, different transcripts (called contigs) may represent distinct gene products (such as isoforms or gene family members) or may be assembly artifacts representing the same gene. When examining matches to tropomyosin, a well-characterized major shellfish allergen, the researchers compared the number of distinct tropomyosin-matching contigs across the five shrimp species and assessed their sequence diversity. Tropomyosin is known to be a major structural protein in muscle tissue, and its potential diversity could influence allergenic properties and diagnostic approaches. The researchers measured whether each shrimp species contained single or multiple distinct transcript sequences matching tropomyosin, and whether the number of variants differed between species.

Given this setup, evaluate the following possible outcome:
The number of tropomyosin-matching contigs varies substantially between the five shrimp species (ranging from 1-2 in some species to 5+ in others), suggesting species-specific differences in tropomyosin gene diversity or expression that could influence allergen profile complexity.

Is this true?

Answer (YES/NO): NO